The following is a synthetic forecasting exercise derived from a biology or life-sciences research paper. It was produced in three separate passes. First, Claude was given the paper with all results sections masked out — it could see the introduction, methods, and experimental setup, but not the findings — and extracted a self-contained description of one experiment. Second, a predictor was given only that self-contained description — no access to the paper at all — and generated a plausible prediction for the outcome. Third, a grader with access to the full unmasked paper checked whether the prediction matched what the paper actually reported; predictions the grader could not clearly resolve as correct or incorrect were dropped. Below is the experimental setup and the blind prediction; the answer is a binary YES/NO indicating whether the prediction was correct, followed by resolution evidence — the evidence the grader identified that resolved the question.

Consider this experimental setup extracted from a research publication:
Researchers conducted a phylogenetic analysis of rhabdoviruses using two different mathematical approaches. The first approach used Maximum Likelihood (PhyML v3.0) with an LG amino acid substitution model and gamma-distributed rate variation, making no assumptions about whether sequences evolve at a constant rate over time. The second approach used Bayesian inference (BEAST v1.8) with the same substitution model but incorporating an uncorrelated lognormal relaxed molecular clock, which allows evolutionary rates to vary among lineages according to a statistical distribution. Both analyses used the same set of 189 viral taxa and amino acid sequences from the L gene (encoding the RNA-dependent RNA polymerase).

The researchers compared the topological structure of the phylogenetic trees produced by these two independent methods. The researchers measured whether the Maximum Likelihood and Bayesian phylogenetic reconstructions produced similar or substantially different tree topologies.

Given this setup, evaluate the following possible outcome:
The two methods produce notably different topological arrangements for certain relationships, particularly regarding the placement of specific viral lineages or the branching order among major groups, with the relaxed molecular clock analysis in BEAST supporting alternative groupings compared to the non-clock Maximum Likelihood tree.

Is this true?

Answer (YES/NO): NO